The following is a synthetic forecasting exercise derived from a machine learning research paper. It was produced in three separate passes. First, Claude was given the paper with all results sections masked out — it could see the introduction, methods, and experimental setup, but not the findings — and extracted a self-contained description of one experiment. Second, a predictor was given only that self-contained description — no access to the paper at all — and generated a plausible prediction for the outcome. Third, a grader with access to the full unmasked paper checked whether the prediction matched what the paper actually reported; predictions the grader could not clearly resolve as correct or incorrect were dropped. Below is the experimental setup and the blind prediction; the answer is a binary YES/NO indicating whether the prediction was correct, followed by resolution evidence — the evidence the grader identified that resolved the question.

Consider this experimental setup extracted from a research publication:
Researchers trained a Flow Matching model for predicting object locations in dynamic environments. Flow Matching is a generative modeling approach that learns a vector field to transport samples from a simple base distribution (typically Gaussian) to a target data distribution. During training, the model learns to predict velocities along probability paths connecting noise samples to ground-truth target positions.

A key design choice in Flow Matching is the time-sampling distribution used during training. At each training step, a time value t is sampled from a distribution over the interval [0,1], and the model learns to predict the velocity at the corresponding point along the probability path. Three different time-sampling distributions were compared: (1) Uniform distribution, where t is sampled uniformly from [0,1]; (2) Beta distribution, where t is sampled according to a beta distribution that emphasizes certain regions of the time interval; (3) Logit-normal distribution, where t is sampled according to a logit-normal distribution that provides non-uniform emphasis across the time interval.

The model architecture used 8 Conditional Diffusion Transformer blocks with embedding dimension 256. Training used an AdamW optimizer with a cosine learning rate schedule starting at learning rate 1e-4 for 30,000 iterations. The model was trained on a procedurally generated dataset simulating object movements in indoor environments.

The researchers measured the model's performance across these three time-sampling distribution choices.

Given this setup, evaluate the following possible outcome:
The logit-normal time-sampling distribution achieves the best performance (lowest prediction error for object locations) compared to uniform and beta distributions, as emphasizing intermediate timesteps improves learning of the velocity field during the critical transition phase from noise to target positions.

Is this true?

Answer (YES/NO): NO